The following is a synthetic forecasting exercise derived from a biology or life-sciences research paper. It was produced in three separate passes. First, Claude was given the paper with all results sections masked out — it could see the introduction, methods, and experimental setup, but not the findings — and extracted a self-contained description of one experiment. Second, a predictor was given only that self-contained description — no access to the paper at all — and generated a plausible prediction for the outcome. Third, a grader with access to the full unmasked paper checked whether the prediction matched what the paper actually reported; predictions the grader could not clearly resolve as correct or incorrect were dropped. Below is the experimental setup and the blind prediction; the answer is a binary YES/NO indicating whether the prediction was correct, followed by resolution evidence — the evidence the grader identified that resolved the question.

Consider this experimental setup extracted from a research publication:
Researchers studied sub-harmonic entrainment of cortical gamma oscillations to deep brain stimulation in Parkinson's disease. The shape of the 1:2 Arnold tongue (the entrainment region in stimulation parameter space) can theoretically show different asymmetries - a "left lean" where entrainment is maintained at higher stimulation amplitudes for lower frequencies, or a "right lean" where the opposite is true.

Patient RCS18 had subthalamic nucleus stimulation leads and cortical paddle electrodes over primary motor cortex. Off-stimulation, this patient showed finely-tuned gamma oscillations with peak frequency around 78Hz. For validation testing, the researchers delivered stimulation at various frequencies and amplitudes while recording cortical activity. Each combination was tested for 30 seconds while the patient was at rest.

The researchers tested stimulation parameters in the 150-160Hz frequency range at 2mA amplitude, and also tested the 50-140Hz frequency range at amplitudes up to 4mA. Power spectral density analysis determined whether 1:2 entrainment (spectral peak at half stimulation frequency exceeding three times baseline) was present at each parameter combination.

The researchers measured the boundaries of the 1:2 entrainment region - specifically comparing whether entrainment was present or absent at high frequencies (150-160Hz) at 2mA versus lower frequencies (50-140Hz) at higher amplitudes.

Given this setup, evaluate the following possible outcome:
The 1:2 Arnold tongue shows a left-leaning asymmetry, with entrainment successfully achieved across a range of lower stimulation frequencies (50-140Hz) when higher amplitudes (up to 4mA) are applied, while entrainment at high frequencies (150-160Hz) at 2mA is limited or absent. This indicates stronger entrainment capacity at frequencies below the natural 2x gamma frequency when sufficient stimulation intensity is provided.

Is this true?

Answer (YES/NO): YES